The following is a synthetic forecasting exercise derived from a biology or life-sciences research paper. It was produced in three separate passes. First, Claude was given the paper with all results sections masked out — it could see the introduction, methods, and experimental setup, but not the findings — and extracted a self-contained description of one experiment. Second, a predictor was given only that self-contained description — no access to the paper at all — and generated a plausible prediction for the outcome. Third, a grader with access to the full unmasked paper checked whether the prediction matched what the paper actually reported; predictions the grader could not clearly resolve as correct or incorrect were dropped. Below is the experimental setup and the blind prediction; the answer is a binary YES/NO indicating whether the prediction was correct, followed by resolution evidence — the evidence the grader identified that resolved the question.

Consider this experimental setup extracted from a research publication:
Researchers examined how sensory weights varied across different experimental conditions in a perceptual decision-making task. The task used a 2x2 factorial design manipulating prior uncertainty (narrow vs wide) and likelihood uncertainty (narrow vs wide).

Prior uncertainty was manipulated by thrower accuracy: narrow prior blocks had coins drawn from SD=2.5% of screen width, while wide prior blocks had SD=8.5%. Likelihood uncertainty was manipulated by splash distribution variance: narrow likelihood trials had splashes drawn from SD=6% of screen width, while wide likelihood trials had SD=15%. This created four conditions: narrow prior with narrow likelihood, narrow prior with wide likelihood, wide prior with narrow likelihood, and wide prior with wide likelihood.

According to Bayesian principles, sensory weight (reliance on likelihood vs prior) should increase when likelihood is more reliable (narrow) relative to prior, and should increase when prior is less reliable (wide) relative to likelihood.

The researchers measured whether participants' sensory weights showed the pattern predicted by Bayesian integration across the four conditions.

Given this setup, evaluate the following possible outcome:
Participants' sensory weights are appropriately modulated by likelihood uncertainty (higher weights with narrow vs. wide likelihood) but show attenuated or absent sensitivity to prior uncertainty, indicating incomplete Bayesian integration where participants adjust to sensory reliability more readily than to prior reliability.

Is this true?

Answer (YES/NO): NO